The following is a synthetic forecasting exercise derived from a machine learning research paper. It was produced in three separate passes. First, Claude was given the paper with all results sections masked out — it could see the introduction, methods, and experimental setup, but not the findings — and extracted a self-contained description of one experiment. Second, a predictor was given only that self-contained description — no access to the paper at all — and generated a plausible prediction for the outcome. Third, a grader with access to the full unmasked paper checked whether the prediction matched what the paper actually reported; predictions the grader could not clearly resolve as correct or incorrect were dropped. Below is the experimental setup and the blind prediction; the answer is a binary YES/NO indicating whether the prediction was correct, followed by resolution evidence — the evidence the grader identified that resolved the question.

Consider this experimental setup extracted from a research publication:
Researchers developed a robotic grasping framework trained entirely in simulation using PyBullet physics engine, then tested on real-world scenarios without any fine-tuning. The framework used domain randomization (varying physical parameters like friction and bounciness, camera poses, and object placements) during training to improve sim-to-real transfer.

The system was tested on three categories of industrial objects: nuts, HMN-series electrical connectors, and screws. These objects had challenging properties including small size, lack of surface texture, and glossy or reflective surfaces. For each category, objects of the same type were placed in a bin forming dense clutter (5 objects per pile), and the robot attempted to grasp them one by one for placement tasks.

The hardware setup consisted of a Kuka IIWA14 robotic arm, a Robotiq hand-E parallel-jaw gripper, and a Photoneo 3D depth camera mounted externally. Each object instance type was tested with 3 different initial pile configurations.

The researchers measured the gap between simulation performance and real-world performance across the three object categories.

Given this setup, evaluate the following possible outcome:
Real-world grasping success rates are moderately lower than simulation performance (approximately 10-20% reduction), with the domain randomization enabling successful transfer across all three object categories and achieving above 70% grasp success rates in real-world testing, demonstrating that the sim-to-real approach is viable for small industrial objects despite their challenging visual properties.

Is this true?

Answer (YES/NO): NO